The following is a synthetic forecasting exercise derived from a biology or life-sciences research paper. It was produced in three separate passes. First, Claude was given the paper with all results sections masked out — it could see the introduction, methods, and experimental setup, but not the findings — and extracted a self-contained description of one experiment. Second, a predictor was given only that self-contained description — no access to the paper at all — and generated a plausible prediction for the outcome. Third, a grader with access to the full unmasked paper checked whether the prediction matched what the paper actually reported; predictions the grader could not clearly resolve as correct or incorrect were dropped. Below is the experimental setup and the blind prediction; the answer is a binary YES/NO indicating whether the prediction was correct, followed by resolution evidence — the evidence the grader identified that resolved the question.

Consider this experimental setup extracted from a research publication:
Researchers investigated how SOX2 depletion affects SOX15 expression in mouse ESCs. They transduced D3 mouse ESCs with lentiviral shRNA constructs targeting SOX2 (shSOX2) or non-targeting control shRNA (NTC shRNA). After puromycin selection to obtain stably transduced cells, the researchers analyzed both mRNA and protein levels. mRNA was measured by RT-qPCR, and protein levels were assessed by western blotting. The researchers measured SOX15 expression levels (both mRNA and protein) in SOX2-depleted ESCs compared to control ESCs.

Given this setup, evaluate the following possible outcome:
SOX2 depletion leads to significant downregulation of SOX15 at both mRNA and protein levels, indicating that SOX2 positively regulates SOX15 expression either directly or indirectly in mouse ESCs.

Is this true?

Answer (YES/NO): YES